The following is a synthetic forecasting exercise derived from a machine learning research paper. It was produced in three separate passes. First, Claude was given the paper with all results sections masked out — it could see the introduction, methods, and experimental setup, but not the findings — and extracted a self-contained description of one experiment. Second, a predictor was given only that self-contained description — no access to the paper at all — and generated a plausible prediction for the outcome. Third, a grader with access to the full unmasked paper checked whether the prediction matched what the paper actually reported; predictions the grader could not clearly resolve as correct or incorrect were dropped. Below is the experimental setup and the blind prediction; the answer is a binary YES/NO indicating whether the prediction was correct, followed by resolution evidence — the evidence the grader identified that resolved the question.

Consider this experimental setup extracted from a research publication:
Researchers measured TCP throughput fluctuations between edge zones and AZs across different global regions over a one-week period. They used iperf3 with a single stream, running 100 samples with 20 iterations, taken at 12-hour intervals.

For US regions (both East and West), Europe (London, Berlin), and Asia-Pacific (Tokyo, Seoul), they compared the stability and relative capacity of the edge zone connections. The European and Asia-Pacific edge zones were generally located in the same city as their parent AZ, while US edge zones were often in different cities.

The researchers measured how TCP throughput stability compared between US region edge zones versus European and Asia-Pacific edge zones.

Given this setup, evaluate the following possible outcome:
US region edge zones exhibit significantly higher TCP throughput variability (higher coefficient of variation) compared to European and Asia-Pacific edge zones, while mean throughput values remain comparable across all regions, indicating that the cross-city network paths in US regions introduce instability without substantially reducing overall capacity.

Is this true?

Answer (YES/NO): NO